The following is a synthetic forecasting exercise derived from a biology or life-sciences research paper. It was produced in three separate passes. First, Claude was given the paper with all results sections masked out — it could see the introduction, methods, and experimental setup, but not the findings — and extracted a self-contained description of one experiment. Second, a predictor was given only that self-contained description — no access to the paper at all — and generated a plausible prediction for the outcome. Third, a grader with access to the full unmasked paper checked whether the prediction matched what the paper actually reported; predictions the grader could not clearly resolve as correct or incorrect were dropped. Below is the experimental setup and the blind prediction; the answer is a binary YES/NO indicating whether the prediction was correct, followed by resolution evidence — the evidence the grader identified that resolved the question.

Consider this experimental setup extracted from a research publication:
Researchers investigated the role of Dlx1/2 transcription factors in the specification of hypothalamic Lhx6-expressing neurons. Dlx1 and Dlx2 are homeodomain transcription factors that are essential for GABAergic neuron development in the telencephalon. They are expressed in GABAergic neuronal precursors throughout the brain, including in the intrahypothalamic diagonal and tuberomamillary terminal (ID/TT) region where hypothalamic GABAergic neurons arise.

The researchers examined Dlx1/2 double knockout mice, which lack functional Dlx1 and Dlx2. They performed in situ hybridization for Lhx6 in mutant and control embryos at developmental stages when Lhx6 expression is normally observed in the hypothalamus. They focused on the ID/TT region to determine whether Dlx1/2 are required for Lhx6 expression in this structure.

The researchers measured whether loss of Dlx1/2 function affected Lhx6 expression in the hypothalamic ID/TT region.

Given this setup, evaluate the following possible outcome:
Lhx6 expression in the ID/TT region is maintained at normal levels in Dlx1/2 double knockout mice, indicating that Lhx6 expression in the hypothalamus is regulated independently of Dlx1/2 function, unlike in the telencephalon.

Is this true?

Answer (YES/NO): NO